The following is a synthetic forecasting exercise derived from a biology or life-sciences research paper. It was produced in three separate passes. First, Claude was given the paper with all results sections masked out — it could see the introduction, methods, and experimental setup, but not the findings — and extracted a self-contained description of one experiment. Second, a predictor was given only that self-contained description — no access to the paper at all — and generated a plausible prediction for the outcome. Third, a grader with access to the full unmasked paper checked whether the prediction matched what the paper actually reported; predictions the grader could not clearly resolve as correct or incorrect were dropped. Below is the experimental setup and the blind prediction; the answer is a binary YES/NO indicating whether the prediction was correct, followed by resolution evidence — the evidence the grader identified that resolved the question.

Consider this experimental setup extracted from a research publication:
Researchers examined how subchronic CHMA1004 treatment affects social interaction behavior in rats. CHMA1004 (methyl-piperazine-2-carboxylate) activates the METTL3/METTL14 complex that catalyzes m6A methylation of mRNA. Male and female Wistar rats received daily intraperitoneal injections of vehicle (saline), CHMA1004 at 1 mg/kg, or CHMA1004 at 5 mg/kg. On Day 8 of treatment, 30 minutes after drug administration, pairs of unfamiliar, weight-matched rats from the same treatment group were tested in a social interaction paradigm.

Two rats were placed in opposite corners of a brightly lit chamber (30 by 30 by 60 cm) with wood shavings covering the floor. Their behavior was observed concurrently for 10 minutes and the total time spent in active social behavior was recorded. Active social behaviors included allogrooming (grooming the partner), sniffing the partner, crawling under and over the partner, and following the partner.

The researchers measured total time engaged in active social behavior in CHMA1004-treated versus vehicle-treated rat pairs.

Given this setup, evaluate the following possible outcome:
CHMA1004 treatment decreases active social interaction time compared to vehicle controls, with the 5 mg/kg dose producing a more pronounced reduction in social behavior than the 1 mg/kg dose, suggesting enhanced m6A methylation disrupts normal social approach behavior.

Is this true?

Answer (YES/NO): NO